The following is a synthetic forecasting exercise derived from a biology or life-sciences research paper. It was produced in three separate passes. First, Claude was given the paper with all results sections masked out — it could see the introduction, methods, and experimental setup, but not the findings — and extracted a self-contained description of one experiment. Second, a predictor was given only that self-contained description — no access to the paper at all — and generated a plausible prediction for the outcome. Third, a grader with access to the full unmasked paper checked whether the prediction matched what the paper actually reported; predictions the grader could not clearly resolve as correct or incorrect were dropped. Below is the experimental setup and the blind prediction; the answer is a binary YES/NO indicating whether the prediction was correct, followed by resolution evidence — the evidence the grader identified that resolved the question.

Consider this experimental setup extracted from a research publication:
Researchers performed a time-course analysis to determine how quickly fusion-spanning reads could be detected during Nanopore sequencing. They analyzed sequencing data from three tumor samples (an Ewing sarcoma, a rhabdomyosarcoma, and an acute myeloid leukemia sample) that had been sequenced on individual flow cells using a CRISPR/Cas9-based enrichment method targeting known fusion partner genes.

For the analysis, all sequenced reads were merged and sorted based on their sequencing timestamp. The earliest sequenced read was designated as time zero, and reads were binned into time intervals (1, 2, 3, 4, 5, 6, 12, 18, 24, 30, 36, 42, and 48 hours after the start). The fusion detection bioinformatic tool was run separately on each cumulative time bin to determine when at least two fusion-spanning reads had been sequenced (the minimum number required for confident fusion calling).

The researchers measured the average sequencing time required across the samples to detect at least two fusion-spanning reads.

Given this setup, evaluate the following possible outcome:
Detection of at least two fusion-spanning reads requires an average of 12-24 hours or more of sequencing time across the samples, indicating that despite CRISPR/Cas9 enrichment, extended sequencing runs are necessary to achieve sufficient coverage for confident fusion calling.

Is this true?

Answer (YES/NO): NO